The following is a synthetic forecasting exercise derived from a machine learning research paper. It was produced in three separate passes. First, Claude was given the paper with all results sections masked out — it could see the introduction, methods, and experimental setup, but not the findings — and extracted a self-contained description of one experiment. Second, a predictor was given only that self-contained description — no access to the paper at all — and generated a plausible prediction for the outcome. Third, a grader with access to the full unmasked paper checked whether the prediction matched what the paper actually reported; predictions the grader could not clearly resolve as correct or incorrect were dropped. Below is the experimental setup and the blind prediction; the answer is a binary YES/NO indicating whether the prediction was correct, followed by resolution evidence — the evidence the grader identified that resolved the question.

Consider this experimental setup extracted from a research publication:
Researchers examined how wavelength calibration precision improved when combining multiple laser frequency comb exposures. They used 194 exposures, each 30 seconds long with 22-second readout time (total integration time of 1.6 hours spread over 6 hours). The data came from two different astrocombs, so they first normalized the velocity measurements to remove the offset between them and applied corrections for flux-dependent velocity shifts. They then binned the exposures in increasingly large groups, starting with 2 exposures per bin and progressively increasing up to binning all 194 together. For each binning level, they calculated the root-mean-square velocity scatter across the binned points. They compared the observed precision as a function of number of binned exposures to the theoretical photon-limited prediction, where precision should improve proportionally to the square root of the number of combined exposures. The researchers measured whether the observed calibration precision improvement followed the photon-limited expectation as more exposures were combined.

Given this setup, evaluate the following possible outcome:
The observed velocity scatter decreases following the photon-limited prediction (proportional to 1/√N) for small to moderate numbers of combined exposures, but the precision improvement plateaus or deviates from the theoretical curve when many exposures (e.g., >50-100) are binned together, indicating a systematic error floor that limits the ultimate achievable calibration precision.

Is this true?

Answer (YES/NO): NO